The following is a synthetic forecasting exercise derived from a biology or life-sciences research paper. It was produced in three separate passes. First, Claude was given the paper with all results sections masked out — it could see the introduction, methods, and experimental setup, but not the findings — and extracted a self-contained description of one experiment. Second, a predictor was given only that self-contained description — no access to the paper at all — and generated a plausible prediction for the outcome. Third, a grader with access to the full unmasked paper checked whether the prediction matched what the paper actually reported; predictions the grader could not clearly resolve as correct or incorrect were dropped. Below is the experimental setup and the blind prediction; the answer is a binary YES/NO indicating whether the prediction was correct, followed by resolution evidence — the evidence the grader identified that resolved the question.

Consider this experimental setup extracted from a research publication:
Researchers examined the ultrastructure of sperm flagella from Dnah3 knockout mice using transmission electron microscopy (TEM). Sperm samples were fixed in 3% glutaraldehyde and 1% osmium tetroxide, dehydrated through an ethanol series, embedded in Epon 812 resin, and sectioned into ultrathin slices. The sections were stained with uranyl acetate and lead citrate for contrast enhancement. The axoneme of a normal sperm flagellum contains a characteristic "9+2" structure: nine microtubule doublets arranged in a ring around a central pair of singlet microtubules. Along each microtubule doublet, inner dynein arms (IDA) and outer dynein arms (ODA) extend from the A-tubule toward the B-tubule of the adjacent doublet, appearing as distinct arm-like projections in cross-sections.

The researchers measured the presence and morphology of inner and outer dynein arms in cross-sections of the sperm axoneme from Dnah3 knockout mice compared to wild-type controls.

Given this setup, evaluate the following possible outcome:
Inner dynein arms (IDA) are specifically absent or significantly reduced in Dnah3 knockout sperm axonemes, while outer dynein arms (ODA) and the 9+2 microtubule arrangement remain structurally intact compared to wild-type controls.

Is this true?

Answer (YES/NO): YES